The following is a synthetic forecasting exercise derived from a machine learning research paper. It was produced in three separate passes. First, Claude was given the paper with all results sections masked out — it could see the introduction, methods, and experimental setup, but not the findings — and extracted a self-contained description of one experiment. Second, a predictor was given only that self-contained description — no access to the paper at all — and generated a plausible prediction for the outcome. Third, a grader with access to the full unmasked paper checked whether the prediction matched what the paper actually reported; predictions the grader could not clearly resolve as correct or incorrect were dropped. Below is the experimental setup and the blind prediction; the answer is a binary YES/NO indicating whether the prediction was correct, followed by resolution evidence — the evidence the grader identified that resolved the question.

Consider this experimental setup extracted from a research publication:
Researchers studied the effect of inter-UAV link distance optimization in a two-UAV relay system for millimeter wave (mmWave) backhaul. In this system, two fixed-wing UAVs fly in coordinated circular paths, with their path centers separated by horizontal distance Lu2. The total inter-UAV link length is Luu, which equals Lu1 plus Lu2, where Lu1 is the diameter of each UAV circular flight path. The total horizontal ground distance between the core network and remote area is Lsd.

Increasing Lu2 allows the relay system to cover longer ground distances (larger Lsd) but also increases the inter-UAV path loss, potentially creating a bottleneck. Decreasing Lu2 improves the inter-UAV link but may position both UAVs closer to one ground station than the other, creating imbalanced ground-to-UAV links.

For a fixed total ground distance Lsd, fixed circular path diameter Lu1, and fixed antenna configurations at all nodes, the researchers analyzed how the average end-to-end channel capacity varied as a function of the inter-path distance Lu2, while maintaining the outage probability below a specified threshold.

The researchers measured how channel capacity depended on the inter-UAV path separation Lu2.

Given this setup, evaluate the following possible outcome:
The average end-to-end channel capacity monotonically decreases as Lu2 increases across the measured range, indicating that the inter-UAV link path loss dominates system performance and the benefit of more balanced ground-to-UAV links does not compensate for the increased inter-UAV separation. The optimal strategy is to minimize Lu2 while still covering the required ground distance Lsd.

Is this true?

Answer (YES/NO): NO